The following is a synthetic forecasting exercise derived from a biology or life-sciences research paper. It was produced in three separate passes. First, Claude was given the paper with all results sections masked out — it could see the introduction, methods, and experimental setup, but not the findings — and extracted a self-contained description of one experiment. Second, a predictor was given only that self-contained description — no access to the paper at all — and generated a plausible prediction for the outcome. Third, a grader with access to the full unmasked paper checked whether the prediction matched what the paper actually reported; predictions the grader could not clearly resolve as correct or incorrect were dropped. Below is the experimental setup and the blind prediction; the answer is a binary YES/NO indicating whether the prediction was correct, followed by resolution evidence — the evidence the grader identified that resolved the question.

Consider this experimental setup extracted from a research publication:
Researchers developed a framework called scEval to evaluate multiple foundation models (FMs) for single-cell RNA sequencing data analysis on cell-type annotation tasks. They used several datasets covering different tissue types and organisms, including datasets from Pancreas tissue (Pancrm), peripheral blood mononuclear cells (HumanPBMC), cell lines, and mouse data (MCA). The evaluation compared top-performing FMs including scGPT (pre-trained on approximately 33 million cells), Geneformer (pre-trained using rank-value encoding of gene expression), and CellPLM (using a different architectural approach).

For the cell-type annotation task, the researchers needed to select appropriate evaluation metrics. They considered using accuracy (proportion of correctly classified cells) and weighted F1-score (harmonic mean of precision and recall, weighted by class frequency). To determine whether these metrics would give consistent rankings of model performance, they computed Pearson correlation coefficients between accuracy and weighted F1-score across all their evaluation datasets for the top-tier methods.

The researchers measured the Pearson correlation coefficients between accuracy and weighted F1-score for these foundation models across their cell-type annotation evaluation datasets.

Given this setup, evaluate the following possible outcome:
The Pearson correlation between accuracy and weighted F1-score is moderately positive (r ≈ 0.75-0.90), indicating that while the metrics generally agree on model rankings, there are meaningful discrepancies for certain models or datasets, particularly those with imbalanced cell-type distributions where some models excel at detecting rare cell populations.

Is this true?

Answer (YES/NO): NO